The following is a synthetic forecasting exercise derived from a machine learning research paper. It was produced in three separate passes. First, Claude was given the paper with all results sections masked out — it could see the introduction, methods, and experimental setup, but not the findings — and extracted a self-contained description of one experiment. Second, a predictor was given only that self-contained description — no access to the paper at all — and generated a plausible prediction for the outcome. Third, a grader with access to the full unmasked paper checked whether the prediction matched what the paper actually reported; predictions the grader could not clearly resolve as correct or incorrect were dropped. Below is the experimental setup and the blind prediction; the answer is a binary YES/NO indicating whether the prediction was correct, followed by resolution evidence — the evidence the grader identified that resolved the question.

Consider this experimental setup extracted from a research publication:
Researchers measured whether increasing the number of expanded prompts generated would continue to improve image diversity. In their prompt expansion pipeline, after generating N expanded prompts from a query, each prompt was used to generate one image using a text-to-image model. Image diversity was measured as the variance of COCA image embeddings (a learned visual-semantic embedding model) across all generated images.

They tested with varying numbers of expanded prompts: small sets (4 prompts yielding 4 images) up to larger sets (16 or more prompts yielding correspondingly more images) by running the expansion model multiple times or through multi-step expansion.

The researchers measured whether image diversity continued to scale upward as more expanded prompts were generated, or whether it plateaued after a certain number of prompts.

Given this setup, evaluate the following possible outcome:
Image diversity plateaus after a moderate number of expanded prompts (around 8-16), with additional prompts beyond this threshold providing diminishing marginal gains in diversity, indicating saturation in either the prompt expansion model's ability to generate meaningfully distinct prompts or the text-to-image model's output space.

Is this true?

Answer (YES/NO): NO